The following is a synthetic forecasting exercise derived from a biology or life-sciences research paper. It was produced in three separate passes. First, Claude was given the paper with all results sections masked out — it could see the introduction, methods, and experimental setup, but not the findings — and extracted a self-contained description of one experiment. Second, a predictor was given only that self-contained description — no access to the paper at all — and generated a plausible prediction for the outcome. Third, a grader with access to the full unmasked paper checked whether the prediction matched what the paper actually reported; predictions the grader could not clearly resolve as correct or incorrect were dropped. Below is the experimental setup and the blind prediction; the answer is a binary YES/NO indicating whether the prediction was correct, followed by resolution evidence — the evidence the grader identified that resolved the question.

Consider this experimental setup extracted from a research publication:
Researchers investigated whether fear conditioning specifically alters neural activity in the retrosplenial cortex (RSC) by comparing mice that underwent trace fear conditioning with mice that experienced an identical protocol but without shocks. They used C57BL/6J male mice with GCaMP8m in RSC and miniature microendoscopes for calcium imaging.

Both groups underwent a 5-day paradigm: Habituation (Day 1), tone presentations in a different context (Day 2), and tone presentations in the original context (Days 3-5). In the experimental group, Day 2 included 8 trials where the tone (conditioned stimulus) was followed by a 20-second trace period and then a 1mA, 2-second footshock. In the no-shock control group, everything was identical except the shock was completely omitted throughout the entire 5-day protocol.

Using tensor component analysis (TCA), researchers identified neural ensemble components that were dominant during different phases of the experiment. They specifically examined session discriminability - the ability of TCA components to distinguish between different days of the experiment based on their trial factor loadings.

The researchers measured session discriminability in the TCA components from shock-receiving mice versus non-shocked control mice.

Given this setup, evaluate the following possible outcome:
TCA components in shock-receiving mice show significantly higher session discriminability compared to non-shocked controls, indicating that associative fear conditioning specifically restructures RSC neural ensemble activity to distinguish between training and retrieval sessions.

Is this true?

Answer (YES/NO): YES